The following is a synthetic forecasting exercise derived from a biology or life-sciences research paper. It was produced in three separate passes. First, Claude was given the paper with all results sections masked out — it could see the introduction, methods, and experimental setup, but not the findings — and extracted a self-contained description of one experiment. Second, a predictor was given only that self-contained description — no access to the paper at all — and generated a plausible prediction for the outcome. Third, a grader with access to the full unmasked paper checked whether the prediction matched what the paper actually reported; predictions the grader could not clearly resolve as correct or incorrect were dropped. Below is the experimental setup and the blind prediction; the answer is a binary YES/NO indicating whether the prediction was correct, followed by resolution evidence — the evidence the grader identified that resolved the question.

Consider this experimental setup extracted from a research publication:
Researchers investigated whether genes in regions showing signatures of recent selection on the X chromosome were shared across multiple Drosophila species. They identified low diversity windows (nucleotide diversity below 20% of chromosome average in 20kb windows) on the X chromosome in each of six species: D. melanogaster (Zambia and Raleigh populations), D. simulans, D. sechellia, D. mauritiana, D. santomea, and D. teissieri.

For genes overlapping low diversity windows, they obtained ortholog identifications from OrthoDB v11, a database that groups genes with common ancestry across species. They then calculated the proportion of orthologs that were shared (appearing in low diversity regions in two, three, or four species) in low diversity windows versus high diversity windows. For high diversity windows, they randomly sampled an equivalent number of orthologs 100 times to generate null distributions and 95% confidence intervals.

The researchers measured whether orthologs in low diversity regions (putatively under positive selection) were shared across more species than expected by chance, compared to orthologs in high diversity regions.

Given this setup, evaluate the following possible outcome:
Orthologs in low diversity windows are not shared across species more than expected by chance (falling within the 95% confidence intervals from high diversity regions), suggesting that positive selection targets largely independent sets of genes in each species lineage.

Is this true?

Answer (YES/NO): YES